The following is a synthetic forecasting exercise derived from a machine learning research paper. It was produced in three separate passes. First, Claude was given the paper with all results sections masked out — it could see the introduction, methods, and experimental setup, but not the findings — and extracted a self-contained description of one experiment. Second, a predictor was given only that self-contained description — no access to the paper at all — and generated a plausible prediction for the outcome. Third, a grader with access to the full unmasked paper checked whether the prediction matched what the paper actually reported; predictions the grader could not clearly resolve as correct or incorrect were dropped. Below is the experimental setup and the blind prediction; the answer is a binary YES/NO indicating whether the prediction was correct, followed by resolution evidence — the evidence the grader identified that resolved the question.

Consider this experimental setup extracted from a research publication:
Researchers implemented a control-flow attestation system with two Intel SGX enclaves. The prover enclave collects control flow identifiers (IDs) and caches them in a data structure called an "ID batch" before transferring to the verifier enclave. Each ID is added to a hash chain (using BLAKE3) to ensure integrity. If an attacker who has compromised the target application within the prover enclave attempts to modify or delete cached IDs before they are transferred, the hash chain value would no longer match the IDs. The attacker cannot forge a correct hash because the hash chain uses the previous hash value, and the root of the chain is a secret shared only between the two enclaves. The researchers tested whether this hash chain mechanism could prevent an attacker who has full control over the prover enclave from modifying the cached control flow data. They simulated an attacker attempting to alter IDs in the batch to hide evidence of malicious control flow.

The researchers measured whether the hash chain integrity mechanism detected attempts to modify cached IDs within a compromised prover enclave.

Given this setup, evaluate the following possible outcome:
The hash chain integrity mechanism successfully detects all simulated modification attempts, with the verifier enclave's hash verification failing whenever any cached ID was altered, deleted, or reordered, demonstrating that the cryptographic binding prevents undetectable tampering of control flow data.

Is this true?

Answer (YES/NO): YES